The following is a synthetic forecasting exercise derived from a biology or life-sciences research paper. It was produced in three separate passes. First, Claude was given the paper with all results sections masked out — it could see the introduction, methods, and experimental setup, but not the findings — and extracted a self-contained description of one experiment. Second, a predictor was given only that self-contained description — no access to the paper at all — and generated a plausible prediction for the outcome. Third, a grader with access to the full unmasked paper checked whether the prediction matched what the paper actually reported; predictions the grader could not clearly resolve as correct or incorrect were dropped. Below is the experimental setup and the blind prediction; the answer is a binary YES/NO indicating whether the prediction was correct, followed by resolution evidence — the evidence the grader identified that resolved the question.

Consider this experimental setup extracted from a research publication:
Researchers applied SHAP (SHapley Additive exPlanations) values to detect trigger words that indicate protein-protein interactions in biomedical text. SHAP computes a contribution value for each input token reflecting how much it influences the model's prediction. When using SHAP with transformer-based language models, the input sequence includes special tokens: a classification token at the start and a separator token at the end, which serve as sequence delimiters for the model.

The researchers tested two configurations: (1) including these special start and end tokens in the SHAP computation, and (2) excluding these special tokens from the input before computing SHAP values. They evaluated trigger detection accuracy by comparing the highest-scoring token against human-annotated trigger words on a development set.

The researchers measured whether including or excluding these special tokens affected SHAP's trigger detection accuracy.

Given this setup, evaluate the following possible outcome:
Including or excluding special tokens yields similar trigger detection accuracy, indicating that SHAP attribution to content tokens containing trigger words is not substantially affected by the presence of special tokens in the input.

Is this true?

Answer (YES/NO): YES